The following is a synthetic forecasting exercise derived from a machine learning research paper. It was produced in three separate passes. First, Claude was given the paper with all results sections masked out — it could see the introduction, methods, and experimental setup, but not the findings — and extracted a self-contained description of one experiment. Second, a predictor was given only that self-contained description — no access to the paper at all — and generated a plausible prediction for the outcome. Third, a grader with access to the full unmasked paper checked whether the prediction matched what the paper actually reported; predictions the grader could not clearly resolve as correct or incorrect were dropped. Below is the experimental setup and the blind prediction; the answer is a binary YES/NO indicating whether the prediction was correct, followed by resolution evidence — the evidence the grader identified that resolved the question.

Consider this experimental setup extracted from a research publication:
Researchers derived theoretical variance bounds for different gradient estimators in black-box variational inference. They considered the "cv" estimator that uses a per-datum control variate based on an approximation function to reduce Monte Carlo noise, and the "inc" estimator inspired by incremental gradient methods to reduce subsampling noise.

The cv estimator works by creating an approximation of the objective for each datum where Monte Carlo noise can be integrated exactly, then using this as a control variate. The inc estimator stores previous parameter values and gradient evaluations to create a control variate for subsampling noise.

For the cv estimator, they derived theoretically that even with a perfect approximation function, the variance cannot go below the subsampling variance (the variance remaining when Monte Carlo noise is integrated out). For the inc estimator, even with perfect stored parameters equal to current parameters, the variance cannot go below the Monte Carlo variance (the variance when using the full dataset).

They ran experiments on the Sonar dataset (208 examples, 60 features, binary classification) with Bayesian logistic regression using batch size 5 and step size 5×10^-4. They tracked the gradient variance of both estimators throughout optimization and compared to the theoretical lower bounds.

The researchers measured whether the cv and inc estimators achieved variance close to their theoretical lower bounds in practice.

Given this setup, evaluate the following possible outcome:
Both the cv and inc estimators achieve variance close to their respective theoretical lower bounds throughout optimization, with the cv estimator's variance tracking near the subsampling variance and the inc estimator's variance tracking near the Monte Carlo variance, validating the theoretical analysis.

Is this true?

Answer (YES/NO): YES